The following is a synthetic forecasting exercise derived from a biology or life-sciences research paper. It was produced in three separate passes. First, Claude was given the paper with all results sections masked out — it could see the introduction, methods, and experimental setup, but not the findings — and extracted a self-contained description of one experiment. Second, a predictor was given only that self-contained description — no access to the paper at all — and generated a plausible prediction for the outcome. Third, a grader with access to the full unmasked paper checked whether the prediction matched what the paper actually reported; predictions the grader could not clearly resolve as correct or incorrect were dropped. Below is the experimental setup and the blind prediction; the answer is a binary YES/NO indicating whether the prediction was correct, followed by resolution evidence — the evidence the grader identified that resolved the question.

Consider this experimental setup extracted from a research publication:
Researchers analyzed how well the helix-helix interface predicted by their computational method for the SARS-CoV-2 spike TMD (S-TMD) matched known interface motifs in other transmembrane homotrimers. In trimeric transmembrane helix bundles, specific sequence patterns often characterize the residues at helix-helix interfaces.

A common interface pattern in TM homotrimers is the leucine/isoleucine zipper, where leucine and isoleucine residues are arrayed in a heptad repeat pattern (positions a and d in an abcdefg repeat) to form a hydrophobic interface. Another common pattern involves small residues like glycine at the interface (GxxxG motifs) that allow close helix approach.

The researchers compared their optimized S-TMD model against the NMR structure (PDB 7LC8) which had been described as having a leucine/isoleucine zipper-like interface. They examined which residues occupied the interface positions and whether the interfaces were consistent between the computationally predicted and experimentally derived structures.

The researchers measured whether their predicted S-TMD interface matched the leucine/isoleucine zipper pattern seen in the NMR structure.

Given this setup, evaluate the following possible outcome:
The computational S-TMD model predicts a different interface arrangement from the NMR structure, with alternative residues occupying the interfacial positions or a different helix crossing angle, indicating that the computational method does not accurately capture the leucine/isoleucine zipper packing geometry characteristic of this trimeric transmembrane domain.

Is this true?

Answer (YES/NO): NO